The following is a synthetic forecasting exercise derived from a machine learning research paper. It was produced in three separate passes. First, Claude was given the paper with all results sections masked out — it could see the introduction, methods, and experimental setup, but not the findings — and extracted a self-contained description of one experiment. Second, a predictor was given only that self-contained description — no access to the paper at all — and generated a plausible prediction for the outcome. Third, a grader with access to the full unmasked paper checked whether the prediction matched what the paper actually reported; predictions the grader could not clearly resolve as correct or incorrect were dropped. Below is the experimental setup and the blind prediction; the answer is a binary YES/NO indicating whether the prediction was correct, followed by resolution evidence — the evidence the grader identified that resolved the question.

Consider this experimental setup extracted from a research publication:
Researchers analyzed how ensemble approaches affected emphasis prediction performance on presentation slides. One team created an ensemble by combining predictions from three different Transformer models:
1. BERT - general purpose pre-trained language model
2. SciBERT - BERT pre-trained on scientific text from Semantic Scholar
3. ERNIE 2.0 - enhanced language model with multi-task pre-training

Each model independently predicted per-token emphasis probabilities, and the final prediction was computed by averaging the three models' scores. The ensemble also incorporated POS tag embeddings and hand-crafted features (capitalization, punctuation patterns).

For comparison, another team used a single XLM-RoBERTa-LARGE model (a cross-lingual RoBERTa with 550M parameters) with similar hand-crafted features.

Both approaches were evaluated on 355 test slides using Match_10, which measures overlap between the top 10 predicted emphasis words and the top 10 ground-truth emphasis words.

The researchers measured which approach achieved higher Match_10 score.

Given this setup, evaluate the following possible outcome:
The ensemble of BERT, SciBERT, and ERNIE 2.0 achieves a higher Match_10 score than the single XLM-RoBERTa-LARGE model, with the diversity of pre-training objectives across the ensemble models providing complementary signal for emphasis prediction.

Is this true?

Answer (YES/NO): YES